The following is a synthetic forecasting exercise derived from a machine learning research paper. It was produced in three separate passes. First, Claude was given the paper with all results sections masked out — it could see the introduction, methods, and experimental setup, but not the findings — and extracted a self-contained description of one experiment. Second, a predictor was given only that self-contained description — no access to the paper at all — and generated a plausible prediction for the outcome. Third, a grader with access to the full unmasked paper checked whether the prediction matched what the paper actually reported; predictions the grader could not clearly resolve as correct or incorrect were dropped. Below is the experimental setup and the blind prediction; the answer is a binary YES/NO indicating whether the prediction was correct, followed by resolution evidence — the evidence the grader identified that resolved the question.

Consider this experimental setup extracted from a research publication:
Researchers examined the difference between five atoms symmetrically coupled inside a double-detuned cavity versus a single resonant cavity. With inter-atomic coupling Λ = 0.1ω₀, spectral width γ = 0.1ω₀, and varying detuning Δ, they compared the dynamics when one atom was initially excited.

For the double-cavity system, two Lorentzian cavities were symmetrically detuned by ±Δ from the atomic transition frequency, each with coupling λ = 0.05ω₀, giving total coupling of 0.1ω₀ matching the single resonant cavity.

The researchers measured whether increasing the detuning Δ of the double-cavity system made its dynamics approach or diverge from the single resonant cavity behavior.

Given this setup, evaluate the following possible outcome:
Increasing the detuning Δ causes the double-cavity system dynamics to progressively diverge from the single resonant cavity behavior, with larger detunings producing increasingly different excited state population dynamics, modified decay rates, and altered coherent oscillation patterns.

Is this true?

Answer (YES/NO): NO